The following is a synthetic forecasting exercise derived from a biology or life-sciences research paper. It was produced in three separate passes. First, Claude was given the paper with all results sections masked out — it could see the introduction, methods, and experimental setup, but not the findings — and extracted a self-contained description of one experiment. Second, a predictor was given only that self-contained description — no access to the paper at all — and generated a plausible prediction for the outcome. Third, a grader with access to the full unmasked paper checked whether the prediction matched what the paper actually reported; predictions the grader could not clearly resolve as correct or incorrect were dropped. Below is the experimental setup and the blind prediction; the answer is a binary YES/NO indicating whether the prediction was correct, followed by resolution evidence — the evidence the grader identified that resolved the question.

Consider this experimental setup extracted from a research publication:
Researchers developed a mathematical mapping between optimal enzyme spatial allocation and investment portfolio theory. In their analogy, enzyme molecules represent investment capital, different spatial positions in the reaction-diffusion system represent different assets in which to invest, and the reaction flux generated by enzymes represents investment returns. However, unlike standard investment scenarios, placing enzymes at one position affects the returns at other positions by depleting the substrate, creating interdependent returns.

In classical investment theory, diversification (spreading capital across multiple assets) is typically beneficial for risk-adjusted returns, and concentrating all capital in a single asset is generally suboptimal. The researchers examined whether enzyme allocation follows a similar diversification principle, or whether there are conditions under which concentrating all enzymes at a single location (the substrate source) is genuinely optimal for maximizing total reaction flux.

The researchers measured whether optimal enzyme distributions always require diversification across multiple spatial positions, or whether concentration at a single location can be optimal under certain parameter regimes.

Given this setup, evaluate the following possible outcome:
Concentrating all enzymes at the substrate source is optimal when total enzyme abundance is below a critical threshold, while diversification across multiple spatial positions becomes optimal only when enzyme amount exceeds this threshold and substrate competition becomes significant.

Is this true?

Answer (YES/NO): YES